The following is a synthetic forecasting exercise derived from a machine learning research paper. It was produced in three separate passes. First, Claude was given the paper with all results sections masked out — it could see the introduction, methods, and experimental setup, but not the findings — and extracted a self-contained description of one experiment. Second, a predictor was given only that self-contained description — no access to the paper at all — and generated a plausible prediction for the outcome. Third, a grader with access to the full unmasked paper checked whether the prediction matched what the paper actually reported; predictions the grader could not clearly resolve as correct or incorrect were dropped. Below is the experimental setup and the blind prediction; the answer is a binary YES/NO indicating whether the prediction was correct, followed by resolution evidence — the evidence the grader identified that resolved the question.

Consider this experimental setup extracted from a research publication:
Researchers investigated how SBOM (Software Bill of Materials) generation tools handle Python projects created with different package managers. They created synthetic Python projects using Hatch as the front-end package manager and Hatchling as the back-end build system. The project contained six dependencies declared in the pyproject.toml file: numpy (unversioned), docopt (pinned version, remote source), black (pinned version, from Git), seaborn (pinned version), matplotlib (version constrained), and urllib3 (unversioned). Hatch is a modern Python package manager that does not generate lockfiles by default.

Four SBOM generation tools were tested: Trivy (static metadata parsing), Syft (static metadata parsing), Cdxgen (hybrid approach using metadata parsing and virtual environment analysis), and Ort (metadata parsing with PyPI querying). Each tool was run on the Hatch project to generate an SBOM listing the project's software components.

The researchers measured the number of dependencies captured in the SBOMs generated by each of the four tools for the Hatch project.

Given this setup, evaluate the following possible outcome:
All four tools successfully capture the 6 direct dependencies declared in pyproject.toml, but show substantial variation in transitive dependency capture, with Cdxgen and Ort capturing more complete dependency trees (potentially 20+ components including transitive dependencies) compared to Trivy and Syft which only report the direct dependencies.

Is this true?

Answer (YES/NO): NO